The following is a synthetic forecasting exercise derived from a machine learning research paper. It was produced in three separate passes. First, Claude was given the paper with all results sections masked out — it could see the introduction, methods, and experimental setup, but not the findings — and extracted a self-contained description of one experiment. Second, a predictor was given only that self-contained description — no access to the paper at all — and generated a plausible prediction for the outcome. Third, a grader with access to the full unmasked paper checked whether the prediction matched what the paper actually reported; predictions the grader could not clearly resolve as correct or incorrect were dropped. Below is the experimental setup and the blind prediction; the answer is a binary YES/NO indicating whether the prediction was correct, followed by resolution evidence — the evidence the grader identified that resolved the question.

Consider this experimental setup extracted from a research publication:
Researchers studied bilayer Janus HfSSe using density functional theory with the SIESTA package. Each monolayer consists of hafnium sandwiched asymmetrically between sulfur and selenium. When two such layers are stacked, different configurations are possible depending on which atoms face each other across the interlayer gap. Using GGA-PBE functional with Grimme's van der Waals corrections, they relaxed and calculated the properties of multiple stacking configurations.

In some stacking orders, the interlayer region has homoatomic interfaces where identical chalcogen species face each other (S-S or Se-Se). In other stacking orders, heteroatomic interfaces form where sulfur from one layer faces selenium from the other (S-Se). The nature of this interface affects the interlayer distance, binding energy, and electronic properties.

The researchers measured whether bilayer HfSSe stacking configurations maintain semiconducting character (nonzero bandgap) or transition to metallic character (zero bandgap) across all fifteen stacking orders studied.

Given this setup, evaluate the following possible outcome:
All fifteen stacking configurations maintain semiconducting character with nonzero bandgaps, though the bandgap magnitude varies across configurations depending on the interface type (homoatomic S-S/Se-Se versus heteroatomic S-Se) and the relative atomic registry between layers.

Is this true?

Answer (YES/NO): YES